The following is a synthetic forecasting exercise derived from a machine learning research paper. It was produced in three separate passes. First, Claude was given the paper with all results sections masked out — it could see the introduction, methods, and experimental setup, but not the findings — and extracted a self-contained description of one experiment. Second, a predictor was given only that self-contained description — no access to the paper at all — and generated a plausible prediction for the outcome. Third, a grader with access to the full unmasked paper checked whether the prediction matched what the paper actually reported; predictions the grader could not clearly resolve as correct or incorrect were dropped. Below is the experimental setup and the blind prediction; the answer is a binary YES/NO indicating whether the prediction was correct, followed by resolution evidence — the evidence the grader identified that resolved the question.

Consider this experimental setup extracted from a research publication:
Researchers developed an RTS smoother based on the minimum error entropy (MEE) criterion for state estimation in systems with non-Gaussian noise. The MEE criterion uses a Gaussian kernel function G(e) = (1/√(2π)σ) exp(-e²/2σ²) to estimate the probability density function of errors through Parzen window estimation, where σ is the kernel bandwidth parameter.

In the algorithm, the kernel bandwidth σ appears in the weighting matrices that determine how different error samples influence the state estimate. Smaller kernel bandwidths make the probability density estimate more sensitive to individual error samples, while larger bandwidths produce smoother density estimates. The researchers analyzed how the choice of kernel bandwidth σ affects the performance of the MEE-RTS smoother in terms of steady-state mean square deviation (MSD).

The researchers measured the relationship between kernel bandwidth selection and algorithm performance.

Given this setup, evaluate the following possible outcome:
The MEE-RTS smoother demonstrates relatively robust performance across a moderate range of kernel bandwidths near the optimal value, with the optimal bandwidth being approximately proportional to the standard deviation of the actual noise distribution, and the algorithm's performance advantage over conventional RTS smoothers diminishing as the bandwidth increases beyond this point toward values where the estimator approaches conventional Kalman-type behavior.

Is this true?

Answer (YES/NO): NO